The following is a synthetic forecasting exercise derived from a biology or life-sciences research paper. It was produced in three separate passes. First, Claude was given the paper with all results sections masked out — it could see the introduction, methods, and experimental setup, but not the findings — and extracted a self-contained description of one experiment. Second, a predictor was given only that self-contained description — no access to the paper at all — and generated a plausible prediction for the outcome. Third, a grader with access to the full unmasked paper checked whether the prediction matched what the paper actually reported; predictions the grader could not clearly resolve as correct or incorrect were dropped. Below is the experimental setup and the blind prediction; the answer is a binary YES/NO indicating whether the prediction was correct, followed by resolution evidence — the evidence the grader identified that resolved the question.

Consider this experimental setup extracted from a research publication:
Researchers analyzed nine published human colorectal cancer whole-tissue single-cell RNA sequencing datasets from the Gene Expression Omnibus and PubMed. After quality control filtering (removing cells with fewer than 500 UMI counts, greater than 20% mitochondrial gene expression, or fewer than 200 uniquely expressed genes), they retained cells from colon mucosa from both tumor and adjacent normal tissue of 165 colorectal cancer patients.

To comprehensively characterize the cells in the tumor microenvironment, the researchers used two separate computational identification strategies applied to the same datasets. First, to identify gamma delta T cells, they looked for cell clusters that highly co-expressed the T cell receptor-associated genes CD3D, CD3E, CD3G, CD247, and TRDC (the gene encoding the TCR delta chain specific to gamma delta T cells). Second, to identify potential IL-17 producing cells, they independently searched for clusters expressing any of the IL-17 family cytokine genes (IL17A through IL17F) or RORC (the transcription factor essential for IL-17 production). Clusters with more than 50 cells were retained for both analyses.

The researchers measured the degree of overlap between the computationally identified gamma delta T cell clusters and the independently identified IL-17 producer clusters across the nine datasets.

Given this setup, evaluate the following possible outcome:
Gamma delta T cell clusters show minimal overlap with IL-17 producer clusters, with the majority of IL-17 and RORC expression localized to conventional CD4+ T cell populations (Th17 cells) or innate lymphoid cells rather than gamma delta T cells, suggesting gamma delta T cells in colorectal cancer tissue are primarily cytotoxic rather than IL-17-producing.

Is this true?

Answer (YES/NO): YES